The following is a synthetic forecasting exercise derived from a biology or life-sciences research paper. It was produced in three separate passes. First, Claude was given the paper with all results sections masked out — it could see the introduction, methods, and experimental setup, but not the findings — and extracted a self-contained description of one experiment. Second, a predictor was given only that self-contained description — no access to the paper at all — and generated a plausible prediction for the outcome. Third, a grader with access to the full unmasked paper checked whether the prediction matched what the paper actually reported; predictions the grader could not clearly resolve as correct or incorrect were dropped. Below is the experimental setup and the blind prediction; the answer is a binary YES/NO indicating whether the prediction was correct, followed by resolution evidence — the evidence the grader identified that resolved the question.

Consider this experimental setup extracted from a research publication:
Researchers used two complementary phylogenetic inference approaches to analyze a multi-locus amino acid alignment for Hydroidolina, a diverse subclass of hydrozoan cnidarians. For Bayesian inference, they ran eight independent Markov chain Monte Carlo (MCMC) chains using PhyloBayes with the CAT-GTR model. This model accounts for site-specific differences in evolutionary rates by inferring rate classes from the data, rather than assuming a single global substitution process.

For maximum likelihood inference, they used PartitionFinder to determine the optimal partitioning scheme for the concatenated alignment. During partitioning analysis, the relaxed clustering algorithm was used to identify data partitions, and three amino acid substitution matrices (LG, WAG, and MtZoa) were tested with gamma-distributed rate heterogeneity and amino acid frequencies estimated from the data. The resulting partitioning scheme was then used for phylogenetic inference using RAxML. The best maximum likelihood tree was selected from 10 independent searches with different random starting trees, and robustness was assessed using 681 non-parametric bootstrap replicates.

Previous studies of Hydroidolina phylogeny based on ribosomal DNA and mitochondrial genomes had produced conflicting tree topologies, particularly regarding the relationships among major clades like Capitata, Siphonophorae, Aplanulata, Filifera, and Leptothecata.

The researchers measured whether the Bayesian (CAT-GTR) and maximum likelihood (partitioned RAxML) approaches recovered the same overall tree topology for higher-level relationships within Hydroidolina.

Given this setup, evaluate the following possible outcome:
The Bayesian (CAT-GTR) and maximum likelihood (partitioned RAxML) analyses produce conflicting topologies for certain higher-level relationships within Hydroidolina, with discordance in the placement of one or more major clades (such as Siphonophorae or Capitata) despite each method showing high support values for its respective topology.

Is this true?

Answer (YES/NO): NO